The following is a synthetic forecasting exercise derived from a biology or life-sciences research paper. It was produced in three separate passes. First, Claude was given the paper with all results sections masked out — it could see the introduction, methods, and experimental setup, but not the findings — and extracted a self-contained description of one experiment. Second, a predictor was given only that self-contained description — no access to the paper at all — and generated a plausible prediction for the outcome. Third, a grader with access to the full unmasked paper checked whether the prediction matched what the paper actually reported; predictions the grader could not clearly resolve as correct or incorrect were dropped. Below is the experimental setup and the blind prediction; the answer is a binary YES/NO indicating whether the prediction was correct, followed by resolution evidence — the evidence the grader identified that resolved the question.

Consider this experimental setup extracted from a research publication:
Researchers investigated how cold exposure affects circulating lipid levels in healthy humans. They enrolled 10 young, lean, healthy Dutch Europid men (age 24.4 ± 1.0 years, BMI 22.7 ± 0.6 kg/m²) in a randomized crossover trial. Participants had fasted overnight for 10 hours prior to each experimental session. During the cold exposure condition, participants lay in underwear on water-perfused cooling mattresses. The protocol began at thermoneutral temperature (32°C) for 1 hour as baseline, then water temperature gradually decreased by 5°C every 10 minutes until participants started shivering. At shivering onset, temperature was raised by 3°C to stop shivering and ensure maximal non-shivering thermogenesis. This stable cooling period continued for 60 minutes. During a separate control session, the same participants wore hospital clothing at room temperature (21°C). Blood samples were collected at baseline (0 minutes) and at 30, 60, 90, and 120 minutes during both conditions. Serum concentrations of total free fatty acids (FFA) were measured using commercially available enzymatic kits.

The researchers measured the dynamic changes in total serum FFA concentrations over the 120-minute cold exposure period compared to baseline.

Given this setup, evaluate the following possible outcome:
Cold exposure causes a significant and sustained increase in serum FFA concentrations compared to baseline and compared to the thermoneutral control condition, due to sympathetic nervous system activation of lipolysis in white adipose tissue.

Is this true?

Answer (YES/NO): NO